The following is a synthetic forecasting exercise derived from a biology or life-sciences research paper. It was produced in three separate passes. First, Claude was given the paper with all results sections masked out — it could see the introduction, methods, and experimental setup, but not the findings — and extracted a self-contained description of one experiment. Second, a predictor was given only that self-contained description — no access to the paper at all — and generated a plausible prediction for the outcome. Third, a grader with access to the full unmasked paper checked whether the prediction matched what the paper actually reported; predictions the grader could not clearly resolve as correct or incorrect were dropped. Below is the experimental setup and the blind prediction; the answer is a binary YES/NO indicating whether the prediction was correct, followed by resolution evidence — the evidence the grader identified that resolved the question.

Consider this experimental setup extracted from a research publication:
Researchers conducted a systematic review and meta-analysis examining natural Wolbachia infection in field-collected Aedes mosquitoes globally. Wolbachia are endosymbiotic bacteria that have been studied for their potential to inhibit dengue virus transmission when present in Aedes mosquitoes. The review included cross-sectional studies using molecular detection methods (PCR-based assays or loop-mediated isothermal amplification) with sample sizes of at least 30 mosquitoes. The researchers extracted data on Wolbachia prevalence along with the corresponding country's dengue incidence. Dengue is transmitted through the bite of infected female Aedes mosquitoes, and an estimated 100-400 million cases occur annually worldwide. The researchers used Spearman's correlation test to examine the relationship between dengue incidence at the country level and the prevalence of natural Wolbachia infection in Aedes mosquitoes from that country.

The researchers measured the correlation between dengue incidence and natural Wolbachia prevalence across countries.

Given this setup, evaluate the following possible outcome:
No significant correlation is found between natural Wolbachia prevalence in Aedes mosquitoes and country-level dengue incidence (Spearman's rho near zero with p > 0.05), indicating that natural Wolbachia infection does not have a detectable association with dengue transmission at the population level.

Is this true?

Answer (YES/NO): NO